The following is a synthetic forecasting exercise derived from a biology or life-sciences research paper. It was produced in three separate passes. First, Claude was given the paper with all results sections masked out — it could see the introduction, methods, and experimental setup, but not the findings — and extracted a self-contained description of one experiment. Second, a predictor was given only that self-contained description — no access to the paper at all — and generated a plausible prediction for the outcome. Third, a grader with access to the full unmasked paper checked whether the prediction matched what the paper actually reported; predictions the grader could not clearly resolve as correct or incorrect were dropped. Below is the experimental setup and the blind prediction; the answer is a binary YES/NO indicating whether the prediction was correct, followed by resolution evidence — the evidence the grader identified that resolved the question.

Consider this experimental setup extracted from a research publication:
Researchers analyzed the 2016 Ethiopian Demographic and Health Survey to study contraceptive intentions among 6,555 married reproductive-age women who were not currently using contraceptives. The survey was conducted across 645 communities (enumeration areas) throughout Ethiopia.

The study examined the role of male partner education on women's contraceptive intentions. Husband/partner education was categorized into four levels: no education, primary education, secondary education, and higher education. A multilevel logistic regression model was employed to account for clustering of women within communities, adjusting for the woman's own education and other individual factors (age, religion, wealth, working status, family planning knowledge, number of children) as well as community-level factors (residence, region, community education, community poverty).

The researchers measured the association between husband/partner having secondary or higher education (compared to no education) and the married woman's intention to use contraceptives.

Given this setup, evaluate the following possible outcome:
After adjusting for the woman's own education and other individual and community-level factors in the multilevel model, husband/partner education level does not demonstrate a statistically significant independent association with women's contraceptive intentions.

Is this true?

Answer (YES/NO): NO